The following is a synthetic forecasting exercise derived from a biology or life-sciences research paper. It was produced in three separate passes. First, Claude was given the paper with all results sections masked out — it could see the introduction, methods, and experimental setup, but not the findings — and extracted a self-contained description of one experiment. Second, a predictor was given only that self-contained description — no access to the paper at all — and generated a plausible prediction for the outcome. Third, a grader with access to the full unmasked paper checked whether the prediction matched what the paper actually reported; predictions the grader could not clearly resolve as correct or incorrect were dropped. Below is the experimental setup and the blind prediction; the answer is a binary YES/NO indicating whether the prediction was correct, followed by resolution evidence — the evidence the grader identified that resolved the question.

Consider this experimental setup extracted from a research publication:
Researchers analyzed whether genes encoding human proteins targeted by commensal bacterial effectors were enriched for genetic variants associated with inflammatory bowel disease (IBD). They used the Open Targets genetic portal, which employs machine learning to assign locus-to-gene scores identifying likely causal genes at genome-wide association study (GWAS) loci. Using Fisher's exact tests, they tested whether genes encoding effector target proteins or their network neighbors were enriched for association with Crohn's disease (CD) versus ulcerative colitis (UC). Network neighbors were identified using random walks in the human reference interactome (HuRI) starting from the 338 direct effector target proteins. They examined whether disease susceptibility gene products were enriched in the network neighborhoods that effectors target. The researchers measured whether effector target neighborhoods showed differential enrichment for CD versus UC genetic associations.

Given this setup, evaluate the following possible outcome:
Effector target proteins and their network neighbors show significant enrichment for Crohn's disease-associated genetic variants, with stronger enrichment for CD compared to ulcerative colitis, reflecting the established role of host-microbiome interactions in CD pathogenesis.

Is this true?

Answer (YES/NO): YES